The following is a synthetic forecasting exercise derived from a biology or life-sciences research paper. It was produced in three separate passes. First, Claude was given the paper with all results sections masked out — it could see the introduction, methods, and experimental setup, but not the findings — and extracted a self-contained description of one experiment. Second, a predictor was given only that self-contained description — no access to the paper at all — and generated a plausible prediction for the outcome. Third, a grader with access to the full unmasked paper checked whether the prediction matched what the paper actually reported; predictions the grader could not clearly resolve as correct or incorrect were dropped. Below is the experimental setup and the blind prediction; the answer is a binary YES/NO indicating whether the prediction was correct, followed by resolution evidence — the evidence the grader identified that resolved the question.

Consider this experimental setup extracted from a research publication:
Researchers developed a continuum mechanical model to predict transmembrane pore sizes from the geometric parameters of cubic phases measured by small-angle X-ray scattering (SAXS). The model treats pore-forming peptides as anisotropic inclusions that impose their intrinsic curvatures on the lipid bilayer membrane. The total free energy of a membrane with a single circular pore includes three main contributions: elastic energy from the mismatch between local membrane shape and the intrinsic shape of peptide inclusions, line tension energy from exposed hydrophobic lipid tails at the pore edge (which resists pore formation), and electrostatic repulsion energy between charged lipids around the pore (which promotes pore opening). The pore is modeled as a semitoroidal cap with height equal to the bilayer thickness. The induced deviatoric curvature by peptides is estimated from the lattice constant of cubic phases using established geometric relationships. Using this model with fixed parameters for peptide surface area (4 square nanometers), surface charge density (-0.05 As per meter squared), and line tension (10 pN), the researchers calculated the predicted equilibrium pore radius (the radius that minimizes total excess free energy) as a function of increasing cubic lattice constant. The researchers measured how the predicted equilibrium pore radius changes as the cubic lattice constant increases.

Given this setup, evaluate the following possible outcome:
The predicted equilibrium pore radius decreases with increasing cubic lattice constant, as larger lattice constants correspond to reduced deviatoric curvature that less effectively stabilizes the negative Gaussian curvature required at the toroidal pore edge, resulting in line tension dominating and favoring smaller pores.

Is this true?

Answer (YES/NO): NO